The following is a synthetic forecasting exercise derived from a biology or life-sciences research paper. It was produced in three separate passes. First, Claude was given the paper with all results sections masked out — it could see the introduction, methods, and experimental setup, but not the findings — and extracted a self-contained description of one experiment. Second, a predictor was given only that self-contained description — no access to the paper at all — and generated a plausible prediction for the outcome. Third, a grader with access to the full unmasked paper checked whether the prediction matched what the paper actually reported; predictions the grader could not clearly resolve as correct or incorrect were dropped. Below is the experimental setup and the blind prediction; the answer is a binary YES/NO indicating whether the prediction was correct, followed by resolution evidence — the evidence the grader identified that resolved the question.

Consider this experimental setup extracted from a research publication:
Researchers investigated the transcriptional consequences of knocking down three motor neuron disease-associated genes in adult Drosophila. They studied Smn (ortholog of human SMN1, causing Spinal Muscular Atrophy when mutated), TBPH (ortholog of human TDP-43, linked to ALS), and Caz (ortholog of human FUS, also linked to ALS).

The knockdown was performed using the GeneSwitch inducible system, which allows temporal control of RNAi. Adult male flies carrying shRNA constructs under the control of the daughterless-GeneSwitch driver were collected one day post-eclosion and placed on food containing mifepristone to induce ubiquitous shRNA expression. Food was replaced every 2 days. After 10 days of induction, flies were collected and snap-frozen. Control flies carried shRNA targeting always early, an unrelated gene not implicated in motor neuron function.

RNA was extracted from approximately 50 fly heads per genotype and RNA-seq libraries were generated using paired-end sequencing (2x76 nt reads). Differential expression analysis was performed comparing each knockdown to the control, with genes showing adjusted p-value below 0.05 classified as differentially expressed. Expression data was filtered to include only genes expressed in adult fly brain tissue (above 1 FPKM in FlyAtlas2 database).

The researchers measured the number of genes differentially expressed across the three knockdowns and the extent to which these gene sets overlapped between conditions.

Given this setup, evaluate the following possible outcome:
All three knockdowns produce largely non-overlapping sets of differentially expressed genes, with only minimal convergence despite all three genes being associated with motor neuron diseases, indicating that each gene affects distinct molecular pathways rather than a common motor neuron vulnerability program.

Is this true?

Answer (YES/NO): NO